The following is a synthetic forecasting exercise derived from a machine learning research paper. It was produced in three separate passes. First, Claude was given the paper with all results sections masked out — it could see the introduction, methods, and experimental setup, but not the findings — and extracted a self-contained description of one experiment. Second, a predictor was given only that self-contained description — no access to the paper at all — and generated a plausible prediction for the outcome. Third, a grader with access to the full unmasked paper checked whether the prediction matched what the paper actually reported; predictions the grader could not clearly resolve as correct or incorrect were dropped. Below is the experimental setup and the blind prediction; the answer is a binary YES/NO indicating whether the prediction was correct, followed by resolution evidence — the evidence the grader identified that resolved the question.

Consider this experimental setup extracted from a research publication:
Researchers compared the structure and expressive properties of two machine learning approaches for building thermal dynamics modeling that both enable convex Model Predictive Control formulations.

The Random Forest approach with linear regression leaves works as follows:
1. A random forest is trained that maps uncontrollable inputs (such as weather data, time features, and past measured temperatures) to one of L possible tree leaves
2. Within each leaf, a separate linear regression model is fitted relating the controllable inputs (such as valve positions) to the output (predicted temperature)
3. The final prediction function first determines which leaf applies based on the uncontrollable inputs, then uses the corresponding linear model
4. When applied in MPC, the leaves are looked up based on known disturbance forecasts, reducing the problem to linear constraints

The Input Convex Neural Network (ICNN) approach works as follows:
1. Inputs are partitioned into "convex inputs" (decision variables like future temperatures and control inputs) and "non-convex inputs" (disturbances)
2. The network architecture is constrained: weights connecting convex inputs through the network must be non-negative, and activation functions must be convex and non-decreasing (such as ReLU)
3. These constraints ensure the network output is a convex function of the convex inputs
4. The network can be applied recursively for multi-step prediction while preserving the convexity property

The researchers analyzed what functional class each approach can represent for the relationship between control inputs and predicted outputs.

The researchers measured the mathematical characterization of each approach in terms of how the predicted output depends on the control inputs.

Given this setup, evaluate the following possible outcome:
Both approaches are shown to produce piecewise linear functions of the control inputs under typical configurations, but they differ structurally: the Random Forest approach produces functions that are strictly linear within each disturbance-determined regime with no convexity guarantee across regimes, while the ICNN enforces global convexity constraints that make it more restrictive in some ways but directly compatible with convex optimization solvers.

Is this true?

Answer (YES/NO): NO